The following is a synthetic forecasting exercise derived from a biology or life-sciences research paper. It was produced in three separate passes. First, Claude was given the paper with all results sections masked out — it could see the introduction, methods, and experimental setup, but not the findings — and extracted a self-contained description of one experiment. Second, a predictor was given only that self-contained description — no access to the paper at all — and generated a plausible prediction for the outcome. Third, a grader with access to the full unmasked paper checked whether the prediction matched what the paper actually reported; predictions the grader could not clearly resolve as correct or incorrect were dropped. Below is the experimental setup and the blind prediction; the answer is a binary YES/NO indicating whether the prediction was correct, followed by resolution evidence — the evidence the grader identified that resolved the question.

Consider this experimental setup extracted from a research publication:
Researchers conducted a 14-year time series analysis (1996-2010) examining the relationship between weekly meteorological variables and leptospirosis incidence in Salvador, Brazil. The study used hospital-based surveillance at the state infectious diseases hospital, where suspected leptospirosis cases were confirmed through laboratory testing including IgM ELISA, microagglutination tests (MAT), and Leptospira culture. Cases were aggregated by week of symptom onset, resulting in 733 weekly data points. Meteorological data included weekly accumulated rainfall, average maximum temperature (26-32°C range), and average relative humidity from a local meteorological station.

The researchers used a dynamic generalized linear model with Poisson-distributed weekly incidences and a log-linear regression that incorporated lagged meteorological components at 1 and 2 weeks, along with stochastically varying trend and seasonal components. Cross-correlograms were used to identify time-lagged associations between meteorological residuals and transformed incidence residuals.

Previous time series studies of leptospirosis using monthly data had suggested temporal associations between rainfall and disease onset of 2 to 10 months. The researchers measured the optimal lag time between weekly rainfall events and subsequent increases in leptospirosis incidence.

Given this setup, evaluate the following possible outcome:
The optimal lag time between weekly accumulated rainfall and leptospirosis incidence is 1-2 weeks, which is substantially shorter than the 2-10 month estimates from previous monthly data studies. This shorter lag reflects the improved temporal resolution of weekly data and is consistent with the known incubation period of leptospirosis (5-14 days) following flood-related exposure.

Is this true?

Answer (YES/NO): YES